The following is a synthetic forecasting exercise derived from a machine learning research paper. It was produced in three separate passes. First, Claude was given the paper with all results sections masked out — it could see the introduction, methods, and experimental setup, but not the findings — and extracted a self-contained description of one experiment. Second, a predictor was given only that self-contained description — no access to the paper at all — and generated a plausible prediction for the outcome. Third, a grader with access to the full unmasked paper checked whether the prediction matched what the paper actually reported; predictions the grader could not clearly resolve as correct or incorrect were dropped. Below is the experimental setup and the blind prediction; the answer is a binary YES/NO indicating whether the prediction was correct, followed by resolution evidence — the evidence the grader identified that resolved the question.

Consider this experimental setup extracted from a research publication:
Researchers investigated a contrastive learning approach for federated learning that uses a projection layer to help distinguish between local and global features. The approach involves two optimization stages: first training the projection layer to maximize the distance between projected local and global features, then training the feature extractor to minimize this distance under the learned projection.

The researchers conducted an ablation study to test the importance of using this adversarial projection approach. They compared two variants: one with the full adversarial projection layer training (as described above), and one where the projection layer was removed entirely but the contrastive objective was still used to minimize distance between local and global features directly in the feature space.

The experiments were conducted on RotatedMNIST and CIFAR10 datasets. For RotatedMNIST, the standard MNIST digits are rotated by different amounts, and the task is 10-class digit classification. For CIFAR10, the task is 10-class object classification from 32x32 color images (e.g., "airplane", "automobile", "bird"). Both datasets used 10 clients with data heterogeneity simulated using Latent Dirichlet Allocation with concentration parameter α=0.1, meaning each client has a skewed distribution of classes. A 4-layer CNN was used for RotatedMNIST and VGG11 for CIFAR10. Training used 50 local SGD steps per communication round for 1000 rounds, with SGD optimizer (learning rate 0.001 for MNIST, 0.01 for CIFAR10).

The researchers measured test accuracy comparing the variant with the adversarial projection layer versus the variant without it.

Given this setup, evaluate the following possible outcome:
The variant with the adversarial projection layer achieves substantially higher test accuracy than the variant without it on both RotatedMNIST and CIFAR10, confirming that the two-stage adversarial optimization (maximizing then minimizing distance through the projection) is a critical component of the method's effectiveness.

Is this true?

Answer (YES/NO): YES